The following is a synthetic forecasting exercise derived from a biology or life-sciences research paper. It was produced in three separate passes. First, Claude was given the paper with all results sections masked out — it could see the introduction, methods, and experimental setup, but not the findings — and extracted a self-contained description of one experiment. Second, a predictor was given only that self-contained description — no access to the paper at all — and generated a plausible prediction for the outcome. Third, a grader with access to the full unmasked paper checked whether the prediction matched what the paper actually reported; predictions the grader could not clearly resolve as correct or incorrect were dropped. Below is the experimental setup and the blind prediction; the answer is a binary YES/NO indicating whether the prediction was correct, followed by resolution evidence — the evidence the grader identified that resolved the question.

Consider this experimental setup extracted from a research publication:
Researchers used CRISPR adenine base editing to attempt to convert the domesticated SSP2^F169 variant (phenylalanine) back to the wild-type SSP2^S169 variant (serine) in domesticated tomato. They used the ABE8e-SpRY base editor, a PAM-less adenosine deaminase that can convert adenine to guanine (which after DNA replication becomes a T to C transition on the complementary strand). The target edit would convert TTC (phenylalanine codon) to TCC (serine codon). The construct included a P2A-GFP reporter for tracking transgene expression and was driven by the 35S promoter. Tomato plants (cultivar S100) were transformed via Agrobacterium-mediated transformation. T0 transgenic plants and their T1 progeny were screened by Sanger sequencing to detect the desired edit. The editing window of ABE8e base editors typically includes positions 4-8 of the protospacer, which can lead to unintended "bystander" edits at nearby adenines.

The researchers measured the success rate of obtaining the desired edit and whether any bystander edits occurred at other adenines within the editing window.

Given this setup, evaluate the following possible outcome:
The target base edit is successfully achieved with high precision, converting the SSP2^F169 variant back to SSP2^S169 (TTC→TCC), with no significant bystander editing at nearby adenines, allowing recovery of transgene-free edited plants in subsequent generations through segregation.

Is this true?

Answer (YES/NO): NO